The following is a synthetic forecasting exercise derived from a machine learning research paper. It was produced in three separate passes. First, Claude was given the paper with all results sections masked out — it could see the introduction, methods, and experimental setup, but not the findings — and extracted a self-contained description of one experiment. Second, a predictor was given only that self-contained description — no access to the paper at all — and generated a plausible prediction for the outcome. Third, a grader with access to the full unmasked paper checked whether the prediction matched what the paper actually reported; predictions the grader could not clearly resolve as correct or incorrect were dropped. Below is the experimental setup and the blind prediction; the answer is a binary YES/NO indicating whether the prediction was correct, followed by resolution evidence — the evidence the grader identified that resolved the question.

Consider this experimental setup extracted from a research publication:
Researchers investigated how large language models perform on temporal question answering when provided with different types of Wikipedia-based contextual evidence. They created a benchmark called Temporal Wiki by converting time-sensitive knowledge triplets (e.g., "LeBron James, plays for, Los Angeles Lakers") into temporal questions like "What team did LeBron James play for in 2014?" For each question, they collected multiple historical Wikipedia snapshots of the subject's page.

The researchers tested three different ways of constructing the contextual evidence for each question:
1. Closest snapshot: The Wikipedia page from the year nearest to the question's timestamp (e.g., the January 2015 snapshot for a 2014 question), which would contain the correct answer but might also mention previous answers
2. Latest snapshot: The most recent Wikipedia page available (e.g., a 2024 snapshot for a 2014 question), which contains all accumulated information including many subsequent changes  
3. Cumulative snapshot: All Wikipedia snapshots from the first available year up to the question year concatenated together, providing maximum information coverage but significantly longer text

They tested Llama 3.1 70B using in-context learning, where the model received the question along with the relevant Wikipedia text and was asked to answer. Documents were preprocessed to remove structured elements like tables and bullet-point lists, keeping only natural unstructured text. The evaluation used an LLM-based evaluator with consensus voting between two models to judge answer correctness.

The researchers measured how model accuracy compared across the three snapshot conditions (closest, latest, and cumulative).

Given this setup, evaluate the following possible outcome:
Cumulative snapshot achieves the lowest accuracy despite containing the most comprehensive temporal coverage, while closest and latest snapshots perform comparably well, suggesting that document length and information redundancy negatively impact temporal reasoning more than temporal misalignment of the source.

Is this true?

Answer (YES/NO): NO